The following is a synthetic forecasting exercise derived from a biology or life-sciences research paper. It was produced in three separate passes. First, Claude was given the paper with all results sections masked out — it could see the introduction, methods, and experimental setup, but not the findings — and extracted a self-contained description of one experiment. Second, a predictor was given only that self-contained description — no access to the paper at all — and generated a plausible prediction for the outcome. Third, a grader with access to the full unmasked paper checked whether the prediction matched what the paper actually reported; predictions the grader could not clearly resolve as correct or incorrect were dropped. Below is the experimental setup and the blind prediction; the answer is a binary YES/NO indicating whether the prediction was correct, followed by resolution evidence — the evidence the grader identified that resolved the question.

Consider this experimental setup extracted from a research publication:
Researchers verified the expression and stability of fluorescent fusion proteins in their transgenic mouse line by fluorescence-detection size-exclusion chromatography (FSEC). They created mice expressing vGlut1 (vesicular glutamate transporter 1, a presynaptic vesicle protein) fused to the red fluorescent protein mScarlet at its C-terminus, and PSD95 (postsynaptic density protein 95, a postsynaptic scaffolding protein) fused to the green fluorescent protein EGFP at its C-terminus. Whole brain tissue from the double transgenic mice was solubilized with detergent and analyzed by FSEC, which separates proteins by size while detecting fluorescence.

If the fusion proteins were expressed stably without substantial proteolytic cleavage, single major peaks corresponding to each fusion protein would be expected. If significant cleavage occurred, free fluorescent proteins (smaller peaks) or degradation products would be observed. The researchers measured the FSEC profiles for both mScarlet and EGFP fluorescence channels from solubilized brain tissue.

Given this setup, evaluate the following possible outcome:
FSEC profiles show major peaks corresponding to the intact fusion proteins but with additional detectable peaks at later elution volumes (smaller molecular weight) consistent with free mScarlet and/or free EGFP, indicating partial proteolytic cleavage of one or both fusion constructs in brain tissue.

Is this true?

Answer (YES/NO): NO